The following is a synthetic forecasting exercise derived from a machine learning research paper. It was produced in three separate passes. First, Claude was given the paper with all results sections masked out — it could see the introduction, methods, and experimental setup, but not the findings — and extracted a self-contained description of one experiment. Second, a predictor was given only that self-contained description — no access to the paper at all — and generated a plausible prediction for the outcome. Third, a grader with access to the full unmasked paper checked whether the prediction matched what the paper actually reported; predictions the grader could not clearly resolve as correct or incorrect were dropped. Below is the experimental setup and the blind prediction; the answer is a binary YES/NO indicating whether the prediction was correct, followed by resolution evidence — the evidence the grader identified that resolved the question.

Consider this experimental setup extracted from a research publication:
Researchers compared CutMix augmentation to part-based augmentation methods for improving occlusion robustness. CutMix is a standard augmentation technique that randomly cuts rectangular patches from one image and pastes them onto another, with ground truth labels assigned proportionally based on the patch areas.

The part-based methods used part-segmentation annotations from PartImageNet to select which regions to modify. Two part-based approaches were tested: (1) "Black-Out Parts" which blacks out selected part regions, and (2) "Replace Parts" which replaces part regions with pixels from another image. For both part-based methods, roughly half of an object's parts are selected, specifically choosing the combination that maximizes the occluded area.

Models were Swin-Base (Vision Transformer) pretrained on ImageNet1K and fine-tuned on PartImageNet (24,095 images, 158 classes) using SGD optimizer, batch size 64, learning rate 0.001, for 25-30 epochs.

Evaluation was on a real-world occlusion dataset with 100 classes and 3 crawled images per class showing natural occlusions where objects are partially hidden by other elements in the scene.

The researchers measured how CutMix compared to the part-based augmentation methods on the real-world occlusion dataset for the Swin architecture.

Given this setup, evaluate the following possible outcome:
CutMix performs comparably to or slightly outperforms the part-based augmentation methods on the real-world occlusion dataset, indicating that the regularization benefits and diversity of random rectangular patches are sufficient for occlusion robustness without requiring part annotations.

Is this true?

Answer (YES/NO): NO